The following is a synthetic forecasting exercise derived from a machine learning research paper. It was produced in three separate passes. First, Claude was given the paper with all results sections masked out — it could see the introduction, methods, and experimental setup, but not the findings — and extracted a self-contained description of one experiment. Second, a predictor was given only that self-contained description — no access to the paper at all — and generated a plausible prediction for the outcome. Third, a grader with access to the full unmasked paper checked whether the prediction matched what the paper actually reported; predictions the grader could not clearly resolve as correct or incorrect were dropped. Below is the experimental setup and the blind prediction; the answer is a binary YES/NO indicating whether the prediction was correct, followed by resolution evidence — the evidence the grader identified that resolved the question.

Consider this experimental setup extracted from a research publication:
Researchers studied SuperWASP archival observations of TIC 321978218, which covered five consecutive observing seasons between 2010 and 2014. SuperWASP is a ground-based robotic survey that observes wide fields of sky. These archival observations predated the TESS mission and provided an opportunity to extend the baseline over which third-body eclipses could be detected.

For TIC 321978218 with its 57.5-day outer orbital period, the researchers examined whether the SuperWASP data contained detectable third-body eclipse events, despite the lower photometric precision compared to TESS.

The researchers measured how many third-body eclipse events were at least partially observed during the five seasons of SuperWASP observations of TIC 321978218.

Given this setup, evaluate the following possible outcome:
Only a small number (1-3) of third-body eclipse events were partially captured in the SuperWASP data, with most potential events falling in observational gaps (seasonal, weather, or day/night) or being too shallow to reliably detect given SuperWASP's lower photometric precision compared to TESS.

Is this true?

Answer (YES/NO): NO